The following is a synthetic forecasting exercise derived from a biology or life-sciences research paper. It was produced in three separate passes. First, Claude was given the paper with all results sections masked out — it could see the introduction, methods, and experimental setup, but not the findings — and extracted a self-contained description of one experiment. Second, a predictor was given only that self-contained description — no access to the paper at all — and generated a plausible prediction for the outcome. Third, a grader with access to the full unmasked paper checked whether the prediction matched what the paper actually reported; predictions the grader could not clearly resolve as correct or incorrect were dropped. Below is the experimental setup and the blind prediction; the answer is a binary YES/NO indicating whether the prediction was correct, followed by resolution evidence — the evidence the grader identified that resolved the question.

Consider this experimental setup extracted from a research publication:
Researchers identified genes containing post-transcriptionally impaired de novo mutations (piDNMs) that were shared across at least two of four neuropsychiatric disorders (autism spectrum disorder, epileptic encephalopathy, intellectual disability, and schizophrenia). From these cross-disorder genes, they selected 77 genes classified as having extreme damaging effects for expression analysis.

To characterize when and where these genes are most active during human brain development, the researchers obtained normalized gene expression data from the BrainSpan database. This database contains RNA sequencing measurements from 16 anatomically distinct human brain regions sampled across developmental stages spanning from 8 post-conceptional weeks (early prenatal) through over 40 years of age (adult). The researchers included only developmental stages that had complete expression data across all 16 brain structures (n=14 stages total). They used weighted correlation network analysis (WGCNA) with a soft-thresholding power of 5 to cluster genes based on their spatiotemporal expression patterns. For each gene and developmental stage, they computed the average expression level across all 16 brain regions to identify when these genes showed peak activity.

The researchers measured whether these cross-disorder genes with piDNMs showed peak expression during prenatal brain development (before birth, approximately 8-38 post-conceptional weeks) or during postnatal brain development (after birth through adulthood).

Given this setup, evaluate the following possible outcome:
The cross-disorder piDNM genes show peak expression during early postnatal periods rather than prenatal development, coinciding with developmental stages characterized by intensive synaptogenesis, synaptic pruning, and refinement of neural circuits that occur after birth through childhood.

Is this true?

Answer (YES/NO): NO